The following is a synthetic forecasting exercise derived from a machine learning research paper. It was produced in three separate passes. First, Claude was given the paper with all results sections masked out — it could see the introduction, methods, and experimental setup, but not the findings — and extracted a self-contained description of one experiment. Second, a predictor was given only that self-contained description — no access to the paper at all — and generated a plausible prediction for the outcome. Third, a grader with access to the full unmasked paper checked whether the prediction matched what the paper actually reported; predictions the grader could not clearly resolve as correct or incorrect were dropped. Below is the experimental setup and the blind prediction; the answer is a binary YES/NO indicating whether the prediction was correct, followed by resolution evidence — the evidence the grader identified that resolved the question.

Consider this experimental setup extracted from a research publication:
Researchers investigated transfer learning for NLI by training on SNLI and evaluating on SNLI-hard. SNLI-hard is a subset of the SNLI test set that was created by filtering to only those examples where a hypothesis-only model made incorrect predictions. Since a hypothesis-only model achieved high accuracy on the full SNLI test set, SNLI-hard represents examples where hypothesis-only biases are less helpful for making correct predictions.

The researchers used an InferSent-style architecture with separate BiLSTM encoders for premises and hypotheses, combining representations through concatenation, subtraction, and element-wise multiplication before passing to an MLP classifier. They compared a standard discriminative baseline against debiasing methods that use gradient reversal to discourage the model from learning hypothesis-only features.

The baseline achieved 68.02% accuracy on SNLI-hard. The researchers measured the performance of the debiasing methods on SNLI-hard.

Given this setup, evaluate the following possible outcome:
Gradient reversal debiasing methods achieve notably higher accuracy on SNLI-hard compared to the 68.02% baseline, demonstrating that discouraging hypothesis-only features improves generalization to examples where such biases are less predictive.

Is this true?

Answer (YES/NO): NO